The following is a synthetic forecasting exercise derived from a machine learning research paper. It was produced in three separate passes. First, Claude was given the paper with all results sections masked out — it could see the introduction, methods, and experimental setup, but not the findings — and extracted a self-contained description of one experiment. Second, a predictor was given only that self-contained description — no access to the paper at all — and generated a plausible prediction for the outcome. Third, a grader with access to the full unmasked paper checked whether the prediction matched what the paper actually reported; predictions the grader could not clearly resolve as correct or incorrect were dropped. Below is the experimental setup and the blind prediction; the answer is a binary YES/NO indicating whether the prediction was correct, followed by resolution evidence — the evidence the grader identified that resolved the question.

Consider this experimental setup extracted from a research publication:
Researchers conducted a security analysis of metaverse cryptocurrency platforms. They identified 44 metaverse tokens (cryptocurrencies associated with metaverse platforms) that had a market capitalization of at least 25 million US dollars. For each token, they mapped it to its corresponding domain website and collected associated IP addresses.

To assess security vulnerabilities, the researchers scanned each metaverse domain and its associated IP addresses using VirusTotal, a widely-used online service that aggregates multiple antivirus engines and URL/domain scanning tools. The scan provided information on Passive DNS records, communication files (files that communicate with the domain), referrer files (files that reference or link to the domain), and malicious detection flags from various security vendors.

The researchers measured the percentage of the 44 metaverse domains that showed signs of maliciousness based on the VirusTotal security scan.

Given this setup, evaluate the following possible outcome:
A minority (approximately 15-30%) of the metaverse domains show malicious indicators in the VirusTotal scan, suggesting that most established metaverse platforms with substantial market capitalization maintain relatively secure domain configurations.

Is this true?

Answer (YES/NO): NO